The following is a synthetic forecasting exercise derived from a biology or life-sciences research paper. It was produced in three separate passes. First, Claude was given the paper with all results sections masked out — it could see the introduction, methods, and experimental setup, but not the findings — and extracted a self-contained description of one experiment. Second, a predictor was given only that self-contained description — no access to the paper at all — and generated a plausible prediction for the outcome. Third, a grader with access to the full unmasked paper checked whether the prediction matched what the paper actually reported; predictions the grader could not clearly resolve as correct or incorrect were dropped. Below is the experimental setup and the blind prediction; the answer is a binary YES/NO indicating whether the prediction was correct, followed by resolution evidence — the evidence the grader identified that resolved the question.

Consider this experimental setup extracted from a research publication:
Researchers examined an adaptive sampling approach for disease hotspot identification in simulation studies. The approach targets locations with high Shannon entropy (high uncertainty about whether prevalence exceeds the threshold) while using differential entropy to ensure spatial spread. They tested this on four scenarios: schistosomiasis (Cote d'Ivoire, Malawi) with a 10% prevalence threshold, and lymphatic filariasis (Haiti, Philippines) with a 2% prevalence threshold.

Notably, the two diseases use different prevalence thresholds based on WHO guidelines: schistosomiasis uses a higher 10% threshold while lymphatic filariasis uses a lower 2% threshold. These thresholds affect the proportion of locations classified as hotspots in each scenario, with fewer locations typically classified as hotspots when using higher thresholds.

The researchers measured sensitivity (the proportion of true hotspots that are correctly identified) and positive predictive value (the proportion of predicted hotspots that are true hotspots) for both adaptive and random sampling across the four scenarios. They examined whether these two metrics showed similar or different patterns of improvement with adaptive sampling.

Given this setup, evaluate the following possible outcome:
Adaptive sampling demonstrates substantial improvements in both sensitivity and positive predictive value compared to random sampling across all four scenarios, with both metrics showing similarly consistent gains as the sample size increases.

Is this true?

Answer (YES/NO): NO